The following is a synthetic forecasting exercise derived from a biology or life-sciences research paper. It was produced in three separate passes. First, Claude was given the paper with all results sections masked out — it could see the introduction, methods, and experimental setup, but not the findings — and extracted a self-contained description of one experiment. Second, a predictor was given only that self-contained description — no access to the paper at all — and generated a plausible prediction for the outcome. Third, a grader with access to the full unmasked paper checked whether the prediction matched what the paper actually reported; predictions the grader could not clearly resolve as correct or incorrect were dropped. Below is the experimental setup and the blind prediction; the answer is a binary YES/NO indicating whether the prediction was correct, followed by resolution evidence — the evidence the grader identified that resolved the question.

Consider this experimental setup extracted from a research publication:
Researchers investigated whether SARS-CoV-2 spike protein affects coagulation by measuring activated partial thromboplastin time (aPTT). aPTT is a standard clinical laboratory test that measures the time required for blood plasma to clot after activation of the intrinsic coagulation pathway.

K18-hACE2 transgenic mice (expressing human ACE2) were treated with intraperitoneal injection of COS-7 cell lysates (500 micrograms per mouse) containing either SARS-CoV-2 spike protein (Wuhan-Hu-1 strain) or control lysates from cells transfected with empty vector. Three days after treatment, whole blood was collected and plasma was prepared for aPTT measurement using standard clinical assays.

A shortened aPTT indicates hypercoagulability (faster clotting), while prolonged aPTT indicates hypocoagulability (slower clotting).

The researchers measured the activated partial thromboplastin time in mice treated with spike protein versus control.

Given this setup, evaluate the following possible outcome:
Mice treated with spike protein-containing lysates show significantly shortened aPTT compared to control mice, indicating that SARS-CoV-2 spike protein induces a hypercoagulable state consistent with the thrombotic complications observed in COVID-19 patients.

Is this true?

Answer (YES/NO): YES